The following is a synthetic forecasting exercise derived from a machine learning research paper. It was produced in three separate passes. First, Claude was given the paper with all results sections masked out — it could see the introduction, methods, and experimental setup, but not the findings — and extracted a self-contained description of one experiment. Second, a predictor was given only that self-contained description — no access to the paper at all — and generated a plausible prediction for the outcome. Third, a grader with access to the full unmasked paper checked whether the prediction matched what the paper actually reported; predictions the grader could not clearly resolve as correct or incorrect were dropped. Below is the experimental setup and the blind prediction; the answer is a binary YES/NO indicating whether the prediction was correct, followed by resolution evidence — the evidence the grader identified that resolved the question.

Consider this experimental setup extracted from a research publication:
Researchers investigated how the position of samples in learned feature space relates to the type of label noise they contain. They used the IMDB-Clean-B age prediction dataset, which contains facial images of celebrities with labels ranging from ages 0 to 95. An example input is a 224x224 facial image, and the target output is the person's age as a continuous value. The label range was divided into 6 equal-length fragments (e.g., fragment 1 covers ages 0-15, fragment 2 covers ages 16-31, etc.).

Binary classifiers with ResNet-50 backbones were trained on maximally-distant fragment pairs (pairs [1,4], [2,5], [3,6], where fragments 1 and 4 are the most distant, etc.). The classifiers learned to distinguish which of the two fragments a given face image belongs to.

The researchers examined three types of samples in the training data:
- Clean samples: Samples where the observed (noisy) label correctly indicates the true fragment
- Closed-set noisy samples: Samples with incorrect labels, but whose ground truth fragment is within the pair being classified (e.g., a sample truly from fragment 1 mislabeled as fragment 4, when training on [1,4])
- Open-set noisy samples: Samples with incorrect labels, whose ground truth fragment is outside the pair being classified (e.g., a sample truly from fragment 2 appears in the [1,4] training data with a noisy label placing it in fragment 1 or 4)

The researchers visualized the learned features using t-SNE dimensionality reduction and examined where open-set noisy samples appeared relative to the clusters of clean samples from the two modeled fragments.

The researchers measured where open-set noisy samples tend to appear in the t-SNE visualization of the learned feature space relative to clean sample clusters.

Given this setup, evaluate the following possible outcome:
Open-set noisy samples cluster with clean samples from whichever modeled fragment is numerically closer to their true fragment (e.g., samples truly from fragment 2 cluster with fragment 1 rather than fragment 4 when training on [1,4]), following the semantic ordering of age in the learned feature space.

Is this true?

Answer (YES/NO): NO